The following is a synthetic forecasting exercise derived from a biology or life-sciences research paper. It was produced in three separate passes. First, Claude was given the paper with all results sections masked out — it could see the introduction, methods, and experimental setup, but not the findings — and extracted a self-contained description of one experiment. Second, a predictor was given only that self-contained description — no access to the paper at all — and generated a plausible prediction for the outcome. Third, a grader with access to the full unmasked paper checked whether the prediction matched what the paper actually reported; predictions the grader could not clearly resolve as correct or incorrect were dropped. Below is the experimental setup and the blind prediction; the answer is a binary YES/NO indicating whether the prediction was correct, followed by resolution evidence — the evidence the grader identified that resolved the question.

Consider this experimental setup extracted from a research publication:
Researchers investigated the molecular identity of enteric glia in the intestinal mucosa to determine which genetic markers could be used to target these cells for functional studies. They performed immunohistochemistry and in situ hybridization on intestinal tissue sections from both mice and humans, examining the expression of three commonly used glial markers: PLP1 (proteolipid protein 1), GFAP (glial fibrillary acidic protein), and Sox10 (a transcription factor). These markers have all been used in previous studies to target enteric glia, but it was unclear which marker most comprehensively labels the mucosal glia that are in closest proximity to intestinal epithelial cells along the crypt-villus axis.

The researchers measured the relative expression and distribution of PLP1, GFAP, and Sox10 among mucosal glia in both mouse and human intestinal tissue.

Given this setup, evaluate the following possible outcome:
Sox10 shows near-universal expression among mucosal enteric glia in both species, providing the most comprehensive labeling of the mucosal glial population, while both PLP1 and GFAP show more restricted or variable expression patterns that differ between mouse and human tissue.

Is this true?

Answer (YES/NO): NO